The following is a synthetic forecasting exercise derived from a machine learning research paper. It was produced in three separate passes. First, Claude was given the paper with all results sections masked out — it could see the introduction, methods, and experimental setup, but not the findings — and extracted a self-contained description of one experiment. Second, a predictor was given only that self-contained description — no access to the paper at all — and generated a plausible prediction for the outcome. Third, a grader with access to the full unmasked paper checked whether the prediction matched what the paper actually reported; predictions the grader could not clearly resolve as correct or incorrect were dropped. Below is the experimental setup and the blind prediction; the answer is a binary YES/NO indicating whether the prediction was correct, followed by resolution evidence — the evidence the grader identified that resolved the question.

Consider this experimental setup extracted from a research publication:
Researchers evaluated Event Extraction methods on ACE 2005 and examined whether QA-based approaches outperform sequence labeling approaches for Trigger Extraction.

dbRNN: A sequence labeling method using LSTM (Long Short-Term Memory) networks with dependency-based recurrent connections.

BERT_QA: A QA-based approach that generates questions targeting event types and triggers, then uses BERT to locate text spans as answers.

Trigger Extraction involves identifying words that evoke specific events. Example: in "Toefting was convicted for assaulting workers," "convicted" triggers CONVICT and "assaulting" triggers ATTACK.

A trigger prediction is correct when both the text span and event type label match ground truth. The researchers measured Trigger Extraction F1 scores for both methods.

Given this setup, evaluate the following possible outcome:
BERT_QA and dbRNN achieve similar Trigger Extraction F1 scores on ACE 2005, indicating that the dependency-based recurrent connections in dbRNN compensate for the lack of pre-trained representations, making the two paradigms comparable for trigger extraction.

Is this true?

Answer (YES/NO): NO